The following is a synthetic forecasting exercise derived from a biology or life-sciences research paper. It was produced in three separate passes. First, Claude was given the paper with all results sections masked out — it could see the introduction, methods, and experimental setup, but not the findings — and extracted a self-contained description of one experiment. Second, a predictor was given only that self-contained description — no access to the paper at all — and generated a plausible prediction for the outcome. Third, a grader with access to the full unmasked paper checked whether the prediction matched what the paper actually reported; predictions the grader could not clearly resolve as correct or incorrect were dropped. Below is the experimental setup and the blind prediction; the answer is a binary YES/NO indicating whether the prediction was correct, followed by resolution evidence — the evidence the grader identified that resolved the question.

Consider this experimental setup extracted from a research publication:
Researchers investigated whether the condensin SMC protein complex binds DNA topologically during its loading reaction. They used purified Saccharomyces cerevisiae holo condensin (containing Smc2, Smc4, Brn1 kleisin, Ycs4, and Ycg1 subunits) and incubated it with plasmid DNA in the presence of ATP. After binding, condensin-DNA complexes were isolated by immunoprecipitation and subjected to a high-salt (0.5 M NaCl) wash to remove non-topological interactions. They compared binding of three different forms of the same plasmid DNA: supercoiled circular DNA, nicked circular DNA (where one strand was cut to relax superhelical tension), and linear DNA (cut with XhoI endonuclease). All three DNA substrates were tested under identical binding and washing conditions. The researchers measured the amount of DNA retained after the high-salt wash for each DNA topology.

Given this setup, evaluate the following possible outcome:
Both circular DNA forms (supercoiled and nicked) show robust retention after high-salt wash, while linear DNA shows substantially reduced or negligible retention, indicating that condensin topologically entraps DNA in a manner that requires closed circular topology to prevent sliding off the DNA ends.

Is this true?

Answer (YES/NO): YES